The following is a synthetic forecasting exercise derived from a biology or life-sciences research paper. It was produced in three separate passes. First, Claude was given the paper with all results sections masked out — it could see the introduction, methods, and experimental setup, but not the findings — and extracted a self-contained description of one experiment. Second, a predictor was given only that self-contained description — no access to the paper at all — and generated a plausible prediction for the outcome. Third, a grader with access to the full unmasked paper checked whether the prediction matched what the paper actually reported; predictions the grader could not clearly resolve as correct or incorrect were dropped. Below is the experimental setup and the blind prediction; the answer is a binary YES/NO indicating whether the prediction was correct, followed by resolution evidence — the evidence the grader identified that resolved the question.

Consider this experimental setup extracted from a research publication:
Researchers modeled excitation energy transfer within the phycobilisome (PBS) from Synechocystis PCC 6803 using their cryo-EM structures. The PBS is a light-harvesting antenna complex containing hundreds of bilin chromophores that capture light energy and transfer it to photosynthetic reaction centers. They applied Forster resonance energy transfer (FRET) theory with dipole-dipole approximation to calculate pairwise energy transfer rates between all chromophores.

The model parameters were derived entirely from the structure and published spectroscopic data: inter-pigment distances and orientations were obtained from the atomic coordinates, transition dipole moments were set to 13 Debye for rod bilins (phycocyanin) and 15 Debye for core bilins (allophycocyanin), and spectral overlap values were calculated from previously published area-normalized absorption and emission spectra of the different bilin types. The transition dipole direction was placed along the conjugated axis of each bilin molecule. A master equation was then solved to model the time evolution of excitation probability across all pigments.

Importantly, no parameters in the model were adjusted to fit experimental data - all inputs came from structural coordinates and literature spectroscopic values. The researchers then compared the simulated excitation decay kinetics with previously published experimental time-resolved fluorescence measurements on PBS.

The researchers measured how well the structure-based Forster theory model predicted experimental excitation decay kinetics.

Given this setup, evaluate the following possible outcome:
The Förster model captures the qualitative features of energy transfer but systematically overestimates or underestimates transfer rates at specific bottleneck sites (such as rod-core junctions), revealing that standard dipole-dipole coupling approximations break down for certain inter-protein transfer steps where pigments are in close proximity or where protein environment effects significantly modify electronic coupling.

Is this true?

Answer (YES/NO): NO